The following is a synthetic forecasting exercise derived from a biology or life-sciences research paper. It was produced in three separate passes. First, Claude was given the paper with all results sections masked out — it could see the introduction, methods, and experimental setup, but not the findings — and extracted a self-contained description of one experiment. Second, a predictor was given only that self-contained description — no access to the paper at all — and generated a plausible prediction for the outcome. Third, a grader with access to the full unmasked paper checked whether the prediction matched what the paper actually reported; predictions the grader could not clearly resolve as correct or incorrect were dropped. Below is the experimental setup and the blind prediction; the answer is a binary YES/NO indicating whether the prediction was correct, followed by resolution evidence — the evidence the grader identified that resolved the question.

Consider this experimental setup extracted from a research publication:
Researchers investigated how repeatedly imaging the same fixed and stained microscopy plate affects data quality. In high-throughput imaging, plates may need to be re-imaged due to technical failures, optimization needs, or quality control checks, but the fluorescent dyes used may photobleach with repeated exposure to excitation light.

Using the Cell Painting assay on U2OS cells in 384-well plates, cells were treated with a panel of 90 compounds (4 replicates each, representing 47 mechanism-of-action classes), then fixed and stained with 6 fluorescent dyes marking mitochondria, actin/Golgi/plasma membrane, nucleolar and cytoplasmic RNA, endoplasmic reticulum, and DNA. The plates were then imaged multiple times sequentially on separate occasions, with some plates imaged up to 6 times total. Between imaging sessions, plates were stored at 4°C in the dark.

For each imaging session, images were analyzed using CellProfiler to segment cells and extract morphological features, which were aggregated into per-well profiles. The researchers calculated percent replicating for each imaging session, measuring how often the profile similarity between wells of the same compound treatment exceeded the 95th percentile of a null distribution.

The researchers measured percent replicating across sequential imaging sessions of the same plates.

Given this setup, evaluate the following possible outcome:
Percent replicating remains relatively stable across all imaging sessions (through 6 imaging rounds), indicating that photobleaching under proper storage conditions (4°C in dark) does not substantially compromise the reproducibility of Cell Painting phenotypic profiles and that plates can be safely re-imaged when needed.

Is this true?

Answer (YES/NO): NO